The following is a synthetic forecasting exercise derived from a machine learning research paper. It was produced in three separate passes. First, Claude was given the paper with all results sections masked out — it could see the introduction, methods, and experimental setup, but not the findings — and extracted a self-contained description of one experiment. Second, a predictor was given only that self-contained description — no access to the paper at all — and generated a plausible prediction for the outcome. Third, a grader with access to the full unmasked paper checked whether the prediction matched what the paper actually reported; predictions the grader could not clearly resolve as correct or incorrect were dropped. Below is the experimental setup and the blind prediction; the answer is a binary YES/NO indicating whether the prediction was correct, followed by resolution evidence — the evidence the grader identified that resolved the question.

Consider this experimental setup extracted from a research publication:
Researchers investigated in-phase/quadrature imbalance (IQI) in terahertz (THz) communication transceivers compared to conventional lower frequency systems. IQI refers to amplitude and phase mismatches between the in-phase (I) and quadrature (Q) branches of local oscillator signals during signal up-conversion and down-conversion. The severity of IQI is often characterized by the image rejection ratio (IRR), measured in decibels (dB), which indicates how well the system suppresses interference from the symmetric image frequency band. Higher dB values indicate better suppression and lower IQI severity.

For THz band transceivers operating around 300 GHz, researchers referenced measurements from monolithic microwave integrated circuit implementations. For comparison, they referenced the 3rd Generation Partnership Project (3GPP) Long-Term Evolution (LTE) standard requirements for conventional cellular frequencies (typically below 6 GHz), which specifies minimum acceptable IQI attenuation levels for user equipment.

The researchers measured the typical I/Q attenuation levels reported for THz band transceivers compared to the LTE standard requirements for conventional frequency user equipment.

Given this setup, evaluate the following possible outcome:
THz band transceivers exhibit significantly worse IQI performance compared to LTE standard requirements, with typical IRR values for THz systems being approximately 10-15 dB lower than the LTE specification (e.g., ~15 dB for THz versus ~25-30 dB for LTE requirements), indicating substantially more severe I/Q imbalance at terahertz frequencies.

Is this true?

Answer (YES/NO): NO